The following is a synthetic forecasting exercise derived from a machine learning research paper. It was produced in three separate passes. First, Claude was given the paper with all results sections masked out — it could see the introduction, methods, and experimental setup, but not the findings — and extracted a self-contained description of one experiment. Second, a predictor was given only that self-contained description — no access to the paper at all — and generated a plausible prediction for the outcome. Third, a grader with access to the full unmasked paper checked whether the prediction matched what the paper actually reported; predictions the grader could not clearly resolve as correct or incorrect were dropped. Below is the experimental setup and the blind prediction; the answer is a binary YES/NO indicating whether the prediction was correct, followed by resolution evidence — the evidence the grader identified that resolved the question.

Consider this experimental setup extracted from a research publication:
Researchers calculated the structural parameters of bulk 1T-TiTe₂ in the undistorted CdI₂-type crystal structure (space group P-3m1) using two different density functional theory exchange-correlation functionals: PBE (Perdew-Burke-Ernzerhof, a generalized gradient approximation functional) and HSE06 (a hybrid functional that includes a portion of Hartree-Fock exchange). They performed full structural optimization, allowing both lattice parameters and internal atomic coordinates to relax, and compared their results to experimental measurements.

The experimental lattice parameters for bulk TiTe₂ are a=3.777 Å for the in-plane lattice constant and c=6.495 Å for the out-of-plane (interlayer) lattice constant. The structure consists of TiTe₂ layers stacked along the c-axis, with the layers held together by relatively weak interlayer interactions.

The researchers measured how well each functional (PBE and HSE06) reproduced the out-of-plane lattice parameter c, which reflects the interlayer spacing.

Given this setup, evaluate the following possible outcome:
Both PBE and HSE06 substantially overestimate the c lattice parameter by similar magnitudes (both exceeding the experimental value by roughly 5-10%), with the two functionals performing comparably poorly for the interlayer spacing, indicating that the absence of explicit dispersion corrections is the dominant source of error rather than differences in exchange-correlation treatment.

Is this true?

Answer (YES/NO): YES